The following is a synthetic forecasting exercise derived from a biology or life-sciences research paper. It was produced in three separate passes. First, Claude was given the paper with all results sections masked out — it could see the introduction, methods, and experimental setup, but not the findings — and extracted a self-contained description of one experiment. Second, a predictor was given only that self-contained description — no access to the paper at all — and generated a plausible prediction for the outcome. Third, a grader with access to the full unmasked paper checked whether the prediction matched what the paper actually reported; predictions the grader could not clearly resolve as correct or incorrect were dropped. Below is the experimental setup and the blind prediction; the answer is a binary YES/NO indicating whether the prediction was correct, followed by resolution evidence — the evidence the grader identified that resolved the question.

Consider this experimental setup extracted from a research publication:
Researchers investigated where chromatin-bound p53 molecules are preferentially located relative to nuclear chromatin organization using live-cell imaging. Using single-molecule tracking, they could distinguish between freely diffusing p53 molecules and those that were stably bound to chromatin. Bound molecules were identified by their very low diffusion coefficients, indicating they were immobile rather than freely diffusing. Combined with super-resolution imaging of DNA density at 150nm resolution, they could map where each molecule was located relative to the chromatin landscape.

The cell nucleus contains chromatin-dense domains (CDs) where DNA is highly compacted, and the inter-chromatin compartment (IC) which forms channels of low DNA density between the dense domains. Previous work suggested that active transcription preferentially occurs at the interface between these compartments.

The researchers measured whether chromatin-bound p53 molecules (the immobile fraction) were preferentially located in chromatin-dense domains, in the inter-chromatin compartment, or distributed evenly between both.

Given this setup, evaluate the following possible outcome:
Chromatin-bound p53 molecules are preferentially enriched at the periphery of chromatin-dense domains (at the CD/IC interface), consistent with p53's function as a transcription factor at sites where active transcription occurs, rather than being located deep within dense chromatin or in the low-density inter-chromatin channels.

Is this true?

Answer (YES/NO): NO